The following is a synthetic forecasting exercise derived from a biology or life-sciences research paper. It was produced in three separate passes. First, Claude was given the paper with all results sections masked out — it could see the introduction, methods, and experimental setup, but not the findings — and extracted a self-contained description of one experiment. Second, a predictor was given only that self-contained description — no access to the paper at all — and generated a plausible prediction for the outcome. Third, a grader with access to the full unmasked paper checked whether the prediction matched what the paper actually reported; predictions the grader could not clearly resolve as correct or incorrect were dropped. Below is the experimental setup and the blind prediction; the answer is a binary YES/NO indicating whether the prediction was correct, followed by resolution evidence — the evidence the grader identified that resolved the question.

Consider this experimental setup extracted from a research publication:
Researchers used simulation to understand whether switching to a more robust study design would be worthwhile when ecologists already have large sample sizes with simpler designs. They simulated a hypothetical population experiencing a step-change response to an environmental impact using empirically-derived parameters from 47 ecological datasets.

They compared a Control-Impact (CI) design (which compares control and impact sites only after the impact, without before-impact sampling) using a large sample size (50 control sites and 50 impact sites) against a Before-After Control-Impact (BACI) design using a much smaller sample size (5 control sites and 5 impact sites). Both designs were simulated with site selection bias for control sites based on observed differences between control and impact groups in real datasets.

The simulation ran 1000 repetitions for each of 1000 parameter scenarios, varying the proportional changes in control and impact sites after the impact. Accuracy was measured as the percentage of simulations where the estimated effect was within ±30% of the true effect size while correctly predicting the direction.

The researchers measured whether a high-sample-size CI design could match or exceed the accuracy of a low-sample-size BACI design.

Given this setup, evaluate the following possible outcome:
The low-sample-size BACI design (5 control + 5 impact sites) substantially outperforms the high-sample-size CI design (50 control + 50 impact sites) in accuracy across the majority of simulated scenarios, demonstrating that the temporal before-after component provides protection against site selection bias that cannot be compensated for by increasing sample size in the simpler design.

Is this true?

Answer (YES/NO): YES